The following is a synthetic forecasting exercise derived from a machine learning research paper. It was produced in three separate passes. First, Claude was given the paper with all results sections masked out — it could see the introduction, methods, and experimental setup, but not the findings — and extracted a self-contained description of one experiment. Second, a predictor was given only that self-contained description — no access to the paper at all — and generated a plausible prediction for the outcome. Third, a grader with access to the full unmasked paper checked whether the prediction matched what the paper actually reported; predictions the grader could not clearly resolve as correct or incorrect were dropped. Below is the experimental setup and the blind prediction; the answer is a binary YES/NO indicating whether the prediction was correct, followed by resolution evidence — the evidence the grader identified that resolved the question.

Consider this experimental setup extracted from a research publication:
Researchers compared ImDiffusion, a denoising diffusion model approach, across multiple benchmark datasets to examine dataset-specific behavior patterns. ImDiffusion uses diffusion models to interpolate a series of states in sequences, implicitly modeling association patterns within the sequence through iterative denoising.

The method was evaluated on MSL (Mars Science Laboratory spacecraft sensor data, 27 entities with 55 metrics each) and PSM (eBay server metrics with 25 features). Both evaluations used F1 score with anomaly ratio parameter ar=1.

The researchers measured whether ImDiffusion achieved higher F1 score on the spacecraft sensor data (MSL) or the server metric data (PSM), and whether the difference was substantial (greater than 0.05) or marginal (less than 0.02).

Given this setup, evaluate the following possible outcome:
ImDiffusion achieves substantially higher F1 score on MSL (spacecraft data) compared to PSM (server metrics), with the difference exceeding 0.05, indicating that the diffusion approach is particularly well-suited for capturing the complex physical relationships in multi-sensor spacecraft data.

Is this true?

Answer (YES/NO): NO